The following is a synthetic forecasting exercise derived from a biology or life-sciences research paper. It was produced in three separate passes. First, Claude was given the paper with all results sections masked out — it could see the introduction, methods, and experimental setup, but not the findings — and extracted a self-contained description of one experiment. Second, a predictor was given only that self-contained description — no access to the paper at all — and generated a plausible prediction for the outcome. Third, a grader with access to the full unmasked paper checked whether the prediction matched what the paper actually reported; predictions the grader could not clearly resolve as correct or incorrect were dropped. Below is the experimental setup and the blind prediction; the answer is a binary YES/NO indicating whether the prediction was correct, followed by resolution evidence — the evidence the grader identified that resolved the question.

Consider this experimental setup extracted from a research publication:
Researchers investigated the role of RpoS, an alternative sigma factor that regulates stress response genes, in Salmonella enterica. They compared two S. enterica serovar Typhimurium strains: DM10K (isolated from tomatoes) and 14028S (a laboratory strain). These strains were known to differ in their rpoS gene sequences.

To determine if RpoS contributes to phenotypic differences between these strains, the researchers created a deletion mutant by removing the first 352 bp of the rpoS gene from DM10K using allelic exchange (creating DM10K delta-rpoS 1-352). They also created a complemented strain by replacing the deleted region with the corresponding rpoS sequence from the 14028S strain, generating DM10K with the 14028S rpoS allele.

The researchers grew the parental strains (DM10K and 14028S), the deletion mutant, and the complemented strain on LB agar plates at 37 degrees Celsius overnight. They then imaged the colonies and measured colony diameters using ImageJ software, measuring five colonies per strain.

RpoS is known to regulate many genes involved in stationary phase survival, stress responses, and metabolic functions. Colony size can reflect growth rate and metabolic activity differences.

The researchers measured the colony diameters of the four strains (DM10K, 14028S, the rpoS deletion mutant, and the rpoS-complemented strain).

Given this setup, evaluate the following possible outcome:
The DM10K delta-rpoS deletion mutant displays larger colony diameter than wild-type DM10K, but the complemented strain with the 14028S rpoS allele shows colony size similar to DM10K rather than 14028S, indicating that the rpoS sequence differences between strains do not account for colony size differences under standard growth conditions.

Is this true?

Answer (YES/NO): NO